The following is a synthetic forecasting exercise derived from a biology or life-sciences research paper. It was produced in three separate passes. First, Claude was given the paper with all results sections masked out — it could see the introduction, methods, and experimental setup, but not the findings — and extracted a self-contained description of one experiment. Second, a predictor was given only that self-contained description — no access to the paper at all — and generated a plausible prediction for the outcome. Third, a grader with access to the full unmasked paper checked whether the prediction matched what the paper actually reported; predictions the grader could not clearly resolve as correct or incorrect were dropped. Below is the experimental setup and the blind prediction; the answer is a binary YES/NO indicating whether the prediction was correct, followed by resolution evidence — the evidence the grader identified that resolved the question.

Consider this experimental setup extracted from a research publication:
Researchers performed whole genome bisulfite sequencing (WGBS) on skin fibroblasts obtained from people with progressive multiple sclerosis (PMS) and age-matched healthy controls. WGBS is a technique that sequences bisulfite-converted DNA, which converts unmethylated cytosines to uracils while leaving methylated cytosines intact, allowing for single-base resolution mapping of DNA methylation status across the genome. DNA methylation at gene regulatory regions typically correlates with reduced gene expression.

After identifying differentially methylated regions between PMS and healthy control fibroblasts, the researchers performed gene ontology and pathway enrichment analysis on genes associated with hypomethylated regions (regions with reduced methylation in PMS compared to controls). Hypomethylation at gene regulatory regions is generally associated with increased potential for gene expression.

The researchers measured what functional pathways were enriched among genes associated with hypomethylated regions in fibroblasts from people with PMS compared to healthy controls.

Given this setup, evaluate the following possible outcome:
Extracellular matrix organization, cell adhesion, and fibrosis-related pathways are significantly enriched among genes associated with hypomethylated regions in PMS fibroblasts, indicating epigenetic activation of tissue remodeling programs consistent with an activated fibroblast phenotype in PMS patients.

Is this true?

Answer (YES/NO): NO